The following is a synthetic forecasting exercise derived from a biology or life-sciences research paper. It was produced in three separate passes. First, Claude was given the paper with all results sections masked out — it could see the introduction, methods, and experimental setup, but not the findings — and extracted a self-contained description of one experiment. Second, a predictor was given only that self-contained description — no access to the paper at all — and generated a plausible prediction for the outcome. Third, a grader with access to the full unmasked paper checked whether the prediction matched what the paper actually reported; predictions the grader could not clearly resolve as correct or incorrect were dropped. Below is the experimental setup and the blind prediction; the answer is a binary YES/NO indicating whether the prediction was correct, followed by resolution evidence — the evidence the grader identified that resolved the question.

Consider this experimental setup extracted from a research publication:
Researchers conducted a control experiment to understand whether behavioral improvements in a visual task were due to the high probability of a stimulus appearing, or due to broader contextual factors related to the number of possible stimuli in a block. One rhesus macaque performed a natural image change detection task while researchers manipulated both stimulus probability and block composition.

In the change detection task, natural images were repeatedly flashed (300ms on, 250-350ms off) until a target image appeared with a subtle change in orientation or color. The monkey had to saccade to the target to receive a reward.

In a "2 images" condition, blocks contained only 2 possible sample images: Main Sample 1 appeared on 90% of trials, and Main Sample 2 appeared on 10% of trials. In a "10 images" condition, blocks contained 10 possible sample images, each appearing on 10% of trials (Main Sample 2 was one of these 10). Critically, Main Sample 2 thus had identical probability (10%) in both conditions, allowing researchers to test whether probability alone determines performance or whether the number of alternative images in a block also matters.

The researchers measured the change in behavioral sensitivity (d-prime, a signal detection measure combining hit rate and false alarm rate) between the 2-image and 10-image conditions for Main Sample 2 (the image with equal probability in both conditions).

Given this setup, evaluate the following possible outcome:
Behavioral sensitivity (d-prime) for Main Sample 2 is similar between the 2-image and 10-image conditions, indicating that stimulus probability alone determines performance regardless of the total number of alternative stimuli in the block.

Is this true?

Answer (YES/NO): YES